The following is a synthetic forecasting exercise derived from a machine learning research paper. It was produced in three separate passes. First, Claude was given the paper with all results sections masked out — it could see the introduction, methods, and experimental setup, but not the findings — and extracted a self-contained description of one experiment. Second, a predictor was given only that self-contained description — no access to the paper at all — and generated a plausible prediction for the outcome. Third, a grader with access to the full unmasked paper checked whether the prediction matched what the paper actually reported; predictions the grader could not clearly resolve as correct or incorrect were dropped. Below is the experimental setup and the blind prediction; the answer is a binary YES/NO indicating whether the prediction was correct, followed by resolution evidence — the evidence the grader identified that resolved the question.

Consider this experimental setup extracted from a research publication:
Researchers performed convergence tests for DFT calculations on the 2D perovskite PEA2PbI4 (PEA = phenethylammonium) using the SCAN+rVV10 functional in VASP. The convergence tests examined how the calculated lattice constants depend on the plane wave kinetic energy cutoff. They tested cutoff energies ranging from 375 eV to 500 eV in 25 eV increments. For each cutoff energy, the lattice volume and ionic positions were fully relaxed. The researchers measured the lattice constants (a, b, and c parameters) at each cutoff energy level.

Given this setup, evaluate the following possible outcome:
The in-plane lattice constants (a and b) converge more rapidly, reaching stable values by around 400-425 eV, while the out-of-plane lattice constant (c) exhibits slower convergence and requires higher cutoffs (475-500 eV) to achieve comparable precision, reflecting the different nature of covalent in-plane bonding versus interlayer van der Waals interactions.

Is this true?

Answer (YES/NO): NO